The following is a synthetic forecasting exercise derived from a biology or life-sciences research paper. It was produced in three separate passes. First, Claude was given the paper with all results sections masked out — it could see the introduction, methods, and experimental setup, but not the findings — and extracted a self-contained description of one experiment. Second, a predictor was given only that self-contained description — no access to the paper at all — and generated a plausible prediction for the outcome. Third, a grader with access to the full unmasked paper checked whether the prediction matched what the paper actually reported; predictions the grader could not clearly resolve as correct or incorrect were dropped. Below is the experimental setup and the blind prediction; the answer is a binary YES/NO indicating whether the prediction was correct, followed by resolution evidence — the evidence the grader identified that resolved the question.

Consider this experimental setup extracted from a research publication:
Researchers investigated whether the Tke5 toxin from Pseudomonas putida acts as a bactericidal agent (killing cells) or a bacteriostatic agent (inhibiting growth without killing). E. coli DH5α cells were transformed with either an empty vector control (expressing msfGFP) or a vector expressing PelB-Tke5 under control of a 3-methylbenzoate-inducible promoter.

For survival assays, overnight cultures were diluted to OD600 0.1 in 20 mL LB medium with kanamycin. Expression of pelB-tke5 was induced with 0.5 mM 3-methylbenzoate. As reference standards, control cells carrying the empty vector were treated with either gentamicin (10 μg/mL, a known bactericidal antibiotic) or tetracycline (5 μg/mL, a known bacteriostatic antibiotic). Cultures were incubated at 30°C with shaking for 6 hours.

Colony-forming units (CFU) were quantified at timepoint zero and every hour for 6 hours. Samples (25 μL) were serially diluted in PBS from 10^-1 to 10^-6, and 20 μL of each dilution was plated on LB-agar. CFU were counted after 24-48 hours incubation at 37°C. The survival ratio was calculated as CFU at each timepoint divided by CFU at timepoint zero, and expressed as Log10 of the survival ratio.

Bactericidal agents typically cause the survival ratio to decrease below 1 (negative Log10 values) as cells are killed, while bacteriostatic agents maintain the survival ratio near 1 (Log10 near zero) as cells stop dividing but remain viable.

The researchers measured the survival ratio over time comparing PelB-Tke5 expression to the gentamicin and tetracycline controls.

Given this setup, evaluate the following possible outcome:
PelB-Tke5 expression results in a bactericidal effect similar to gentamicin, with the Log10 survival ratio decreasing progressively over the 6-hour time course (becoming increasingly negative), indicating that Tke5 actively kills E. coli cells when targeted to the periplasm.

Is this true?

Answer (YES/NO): YES